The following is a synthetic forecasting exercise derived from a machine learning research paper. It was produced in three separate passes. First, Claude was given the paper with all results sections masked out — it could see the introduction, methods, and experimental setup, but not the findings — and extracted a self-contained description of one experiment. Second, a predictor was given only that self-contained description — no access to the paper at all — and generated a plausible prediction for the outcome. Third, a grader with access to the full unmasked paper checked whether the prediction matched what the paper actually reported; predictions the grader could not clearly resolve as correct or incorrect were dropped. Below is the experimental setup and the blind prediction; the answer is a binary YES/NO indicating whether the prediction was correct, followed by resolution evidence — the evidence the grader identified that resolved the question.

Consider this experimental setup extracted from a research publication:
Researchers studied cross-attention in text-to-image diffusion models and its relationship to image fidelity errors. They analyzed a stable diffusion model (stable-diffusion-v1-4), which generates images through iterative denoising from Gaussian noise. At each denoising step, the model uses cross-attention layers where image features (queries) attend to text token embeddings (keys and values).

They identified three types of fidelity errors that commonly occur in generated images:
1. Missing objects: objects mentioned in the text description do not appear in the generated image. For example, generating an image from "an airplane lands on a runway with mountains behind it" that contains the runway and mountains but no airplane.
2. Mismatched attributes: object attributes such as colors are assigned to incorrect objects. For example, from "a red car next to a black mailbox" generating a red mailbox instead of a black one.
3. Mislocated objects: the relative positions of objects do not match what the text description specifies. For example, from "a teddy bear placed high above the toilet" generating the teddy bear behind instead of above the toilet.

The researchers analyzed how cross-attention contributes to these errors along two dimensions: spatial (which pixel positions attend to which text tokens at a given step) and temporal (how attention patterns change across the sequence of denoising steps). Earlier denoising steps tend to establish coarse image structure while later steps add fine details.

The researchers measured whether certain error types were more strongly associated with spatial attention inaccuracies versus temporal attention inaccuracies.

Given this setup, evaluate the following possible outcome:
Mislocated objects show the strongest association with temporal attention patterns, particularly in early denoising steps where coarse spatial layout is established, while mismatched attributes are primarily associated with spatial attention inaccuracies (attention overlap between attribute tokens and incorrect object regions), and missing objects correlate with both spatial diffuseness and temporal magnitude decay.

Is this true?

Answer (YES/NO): NO